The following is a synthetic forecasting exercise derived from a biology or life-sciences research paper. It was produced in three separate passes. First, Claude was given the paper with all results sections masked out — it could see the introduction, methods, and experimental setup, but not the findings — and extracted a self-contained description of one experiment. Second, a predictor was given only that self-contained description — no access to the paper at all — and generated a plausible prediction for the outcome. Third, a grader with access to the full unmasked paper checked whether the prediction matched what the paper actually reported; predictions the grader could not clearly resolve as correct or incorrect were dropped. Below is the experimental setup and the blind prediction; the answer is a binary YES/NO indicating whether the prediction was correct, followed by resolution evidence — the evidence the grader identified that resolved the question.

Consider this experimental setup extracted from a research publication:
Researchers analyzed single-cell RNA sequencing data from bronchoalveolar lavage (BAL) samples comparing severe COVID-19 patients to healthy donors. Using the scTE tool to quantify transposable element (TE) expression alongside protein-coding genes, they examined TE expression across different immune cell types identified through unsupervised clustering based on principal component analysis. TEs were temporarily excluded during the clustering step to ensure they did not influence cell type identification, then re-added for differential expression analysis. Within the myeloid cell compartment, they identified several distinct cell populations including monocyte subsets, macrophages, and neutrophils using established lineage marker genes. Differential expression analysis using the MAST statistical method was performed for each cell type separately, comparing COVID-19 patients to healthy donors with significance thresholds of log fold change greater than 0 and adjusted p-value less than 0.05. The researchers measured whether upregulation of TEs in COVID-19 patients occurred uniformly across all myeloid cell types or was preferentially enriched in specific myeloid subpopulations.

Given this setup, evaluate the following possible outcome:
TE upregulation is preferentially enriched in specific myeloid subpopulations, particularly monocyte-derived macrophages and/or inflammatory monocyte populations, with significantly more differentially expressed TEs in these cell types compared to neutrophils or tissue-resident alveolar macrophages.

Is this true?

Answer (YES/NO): NO